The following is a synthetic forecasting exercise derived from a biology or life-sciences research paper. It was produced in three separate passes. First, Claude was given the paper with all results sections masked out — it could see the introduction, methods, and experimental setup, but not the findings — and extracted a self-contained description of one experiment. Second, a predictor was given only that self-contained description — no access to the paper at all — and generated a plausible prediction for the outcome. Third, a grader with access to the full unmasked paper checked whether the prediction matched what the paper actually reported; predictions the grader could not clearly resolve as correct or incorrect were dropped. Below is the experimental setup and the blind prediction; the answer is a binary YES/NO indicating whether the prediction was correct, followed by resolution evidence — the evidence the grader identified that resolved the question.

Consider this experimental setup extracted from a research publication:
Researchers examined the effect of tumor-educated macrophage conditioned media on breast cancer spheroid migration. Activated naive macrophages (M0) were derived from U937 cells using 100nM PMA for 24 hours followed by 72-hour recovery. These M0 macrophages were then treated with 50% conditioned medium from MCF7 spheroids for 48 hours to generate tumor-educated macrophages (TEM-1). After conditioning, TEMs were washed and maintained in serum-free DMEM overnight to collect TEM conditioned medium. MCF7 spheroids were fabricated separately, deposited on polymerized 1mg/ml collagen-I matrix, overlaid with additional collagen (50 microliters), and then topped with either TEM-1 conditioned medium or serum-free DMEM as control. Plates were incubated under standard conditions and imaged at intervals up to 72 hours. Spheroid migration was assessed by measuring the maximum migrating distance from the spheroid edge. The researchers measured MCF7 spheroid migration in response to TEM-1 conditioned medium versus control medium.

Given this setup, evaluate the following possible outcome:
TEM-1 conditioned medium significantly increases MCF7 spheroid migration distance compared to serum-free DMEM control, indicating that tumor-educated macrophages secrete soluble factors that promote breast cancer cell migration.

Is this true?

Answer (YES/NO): NO